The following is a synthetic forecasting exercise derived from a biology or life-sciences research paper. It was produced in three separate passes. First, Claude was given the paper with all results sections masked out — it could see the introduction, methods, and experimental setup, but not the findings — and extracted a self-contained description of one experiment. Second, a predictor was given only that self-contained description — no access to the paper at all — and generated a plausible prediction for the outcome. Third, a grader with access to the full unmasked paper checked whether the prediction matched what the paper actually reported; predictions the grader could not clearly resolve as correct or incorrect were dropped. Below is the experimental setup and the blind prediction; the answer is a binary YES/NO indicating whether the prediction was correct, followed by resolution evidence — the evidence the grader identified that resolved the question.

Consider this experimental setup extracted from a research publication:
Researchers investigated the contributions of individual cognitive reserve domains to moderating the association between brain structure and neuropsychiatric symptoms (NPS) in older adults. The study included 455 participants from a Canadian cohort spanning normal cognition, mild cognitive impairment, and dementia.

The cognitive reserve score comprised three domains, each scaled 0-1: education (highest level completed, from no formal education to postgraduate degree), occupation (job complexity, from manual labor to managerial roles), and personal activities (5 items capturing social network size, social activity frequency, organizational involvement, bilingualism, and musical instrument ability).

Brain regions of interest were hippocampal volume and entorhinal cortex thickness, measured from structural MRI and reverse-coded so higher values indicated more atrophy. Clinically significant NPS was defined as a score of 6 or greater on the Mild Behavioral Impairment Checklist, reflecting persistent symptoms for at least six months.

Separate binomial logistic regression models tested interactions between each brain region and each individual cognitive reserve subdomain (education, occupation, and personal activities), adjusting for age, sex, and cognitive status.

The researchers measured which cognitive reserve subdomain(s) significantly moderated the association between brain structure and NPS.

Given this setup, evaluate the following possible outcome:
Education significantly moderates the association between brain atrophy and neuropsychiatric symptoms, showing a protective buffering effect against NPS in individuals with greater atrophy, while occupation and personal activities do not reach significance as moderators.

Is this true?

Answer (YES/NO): YES